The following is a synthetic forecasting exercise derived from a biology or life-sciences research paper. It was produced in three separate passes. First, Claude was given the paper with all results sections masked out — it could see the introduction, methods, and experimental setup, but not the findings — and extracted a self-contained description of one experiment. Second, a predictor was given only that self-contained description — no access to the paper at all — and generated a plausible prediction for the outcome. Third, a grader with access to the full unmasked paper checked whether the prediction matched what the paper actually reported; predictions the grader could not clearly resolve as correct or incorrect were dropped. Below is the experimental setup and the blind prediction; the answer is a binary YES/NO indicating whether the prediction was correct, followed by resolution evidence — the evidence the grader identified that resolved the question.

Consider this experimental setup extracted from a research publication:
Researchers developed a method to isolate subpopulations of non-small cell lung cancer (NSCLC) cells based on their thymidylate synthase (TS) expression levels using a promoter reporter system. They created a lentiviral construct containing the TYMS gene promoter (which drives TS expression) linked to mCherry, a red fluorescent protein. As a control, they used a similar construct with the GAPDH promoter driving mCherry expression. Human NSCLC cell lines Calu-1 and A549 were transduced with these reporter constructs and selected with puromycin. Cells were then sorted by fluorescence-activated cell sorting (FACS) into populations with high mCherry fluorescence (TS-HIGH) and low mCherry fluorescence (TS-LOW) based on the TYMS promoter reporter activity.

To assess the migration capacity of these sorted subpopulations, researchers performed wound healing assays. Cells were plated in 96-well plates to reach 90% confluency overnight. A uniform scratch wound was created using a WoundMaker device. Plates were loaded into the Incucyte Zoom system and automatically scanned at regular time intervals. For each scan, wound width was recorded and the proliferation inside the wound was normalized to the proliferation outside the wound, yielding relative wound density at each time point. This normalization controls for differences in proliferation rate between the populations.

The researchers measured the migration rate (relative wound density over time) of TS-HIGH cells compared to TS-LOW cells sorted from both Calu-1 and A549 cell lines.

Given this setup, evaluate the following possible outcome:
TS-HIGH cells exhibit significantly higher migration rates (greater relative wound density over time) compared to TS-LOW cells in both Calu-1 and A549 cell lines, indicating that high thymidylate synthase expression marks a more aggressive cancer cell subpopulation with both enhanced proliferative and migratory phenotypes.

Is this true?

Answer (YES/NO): YES